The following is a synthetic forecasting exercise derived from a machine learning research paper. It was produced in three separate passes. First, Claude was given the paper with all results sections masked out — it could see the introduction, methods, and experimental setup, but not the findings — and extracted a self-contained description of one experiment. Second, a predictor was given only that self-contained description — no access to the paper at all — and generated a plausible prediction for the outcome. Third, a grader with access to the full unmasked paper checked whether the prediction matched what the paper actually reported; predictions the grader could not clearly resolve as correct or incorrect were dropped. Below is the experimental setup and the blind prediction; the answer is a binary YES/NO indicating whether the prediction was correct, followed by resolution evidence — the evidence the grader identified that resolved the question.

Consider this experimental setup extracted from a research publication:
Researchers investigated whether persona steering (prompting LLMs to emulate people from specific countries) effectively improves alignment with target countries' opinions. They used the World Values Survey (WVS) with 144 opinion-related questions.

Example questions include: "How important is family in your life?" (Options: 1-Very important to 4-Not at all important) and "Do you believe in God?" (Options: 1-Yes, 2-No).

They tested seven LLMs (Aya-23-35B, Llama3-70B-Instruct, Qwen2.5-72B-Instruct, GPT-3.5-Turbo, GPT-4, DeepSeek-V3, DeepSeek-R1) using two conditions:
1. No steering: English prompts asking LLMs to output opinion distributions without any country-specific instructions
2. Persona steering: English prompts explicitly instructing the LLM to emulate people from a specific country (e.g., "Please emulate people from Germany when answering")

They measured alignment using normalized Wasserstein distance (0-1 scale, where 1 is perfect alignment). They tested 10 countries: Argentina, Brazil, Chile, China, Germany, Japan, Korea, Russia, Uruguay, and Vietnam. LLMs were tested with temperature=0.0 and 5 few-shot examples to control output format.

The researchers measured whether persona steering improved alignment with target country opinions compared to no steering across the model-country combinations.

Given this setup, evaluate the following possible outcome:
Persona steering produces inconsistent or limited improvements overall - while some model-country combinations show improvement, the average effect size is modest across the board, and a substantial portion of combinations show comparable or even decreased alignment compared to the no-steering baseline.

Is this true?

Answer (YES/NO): NO